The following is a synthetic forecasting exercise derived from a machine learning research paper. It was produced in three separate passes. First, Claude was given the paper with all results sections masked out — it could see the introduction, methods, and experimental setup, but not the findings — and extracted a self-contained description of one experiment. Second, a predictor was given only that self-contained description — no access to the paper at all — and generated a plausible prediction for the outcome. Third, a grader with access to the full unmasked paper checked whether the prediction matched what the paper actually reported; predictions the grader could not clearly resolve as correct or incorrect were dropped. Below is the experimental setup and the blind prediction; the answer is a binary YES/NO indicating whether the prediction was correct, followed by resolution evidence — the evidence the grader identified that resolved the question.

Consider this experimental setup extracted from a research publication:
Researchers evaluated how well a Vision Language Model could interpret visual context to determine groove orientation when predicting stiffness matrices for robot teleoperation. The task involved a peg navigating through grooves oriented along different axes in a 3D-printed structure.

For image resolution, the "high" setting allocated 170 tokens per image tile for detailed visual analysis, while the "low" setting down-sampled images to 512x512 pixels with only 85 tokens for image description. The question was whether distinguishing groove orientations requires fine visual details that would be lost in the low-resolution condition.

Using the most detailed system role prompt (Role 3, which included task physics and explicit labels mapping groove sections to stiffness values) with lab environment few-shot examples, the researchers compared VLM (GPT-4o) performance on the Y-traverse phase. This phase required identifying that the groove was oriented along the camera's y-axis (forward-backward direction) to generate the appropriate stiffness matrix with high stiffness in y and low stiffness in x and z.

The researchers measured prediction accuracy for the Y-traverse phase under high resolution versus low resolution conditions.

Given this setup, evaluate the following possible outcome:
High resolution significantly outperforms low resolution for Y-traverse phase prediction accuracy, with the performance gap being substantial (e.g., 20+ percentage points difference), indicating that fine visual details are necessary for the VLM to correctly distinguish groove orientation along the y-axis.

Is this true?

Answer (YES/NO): YES